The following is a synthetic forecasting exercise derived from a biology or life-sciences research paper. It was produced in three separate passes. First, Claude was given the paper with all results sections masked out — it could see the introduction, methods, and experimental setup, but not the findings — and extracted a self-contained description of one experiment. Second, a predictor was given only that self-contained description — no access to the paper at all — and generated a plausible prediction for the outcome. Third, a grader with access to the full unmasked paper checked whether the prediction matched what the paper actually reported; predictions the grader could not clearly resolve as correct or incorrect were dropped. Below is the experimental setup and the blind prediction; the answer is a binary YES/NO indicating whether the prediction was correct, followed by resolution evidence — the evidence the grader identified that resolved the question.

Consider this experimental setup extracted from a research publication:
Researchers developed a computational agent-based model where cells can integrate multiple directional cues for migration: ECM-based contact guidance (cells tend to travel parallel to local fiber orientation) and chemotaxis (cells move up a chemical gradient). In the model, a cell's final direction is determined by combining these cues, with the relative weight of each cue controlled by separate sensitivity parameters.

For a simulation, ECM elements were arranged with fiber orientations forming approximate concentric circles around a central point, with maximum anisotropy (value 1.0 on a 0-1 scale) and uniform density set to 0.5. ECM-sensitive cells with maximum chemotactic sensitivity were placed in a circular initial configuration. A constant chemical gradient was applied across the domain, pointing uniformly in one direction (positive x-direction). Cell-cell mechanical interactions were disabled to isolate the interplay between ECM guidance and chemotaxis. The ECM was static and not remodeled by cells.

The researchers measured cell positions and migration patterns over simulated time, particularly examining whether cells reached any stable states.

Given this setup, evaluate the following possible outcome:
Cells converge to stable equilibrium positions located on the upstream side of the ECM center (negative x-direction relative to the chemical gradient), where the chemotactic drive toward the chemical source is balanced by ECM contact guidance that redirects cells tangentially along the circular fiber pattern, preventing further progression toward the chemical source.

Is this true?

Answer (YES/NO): NO